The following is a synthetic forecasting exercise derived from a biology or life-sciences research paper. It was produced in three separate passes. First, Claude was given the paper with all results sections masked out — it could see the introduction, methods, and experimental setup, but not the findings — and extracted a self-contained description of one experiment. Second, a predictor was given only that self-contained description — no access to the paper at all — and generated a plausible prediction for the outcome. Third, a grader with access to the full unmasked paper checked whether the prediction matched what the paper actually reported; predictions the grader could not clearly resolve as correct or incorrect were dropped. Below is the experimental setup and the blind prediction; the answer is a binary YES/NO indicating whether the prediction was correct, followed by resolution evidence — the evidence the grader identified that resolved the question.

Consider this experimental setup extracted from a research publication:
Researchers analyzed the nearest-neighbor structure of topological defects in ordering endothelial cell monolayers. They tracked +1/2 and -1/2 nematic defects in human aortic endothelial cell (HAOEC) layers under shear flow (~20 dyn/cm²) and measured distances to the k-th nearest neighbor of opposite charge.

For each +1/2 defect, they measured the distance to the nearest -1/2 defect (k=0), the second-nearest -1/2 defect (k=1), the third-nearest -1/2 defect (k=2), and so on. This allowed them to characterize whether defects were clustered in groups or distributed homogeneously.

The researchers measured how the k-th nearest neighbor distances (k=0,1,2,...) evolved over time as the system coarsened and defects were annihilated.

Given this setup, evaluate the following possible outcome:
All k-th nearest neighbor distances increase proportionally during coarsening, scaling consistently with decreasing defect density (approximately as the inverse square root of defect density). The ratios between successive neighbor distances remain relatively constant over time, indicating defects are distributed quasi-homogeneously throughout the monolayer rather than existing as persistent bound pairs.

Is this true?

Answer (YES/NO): NO